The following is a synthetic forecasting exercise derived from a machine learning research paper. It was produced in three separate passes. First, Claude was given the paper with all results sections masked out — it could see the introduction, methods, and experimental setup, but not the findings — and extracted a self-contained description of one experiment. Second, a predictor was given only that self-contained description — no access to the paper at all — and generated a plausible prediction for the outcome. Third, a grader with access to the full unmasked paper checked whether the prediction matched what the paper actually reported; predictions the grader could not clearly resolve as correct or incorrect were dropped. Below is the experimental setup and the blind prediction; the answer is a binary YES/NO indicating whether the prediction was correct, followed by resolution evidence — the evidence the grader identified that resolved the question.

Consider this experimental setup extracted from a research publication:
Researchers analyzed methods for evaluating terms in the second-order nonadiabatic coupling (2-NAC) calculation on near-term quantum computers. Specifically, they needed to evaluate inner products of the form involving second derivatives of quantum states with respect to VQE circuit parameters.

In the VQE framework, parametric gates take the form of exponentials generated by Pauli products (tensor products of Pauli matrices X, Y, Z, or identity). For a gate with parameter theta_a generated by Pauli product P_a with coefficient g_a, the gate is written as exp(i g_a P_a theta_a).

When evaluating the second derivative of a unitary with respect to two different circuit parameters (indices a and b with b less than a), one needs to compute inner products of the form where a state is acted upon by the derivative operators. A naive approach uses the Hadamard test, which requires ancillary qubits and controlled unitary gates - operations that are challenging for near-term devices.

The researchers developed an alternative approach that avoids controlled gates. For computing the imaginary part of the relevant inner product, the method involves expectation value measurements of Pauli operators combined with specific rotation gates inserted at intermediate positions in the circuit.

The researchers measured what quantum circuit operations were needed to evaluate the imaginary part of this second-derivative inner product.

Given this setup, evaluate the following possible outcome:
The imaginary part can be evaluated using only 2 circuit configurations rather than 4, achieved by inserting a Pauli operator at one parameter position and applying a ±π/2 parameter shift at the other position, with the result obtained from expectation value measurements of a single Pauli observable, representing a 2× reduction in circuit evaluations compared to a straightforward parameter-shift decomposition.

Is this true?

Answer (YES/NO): NO